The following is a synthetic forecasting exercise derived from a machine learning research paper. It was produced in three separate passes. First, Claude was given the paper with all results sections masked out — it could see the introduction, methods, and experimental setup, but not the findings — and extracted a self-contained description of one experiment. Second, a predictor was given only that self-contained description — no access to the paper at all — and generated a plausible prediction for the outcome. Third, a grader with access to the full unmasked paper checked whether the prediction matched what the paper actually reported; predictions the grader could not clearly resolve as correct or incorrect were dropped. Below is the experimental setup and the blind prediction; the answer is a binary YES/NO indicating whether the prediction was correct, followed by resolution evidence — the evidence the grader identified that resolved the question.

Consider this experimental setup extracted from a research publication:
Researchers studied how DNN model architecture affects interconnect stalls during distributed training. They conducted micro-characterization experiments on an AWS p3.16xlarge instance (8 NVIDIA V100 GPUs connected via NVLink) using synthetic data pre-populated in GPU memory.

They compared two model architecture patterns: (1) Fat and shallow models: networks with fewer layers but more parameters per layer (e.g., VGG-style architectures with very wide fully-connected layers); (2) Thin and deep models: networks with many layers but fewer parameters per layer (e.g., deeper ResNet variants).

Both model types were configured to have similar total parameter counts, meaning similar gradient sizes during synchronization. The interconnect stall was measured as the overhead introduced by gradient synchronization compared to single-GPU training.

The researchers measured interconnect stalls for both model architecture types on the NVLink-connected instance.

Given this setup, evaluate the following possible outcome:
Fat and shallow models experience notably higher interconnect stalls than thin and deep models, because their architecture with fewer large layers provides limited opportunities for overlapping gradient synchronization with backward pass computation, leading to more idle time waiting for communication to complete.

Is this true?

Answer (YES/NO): NO